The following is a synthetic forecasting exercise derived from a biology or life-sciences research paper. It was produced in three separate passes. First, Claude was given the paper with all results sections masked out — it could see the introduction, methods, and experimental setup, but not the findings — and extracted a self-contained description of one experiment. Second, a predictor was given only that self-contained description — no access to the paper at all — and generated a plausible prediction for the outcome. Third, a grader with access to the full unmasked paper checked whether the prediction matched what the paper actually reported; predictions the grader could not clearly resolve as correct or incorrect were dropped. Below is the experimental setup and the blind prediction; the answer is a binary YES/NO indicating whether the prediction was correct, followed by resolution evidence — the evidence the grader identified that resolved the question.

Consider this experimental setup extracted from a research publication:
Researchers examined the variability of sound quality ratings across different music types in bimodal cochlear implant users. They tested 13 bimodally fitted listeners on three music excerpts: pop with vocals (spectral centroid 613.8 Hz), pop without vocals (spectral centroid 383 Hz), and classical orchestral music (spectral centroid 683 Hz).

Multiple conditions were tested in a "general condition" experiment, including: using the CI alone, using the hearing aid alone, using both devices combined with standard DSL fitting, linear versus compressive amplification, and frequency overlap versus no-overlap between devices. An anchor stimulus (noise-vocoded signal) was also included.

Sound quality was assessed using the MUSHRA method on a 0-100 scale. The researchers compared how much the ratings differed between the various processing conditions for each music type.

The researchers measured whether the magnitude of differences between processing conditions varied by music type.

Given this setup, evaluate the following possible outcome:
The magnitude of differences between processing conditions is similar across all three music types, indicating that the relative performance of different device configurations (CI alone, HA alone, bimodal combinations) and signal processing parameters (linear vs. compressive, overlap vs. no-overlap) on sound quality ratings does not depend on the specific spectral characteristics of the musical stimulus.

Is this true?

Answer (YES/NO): NO